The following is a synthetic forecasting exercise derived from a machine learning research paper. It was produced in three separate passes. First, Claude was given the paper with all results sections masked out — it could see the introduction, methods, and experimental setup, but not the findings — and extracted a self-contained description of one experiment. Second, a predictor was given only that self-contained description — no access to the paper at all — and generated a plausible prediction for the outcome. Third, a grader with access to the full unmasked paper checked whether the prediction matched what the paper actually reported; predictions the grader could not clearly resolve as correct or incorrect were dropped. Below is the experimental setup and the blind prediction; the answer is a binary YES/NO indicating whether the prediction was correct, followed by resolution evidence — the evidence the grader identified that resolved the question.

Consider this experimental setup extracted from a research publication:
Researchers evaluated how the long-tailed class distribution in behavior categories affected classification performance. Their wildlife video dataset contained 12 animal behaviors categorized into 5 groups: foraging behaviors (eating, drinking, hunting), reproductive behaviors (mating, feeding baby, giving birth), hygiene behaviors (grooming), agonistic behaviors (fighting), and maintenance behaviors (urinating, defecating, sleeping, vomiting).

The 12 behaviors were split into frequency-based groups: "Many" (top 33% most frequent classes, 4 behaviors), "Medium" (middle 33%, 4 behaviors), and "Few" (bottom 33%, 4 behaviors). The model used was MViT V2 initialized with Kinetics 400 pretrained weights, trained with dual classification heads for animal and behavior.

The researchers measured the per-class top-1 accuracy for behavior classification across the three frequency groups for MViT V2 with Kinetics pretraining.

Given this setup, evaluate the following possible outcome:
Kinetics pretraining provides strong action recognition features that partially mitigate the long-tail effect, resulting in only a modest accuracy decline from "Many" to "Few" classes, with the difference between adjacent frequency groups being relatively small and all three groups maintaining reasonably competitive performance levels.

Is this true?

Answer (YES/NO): NO